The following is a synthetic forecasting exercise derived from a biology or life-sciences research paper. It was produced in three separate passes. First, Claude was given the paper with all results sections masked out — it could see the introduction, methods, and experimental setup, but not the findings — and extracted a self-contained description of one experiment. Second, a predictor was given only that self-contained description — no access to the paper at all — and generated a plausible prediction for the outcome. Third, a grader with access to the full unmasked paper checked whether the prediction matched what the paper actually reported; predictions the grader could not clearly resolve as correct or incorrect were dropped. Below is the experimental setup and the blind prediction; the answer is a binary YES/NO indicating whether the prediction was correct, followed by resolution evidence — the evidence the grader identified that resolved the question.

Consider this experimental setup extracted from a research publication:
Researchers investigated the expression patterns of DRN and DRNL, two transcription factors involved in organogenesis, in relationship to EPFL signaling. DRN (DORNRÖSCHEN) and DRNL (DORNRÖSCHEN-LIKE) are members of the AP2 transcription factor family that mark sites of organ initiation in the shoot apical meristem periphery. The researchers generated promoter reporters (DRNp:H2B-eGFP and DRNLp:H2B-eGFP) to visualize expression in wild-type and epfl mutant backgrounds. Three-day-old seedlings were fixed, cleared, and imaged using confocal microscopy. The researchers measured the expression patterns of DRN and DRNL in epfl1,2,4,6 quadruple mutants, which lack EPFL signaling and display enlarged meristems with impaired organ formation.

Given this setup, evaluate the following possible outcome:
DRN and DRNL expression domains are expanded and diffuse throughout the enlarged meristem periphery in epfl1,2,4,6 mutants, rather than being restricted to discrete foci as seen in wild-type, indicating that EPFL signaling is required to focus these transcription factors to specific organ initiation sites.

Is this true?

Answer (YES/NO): NO